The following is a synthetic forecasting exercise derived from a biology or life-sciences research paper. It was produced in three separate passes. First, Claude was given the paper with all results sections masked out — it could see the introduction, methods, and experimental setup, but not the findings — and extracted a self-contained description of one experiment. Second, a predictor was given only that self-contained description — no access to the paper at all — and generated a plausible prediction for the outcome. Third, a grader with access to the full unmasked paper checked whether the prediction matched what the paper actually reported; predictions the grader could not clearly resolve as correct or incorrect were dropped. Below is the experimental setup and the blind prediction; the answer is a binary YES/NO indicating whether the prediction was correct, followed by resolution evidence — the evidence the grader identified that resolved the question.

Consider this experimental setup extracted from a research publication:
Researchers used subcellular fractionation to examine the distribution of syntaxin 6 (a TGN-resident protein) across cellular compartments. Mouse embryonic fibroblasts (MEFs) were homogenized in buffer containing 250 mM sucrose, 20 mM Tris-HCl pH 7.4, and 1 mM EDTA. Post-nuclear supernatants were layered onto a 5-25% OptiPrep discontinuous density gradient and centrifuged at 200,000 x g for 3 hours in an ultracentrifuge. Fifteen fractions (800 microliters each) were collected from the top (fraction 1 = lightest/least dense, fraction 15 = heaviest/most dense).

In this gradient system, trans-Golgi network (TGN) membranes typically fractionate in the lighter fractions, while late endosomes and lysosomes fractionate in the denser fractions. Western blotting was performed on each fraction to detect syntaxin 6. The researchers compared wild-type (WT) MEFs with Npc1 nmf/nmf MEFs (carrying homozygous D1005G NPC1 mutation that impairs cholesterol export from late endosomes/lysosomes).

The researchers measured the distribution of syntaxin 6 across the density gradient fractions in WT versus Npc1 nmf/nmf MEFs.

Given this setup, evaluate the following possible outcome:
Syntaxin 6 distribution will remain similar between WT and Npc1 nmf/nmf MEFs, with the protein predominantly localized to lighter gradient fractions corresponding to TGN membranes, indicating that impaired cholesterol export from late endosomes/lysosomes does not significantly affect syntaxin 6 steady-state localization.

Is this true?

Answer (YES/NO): NO